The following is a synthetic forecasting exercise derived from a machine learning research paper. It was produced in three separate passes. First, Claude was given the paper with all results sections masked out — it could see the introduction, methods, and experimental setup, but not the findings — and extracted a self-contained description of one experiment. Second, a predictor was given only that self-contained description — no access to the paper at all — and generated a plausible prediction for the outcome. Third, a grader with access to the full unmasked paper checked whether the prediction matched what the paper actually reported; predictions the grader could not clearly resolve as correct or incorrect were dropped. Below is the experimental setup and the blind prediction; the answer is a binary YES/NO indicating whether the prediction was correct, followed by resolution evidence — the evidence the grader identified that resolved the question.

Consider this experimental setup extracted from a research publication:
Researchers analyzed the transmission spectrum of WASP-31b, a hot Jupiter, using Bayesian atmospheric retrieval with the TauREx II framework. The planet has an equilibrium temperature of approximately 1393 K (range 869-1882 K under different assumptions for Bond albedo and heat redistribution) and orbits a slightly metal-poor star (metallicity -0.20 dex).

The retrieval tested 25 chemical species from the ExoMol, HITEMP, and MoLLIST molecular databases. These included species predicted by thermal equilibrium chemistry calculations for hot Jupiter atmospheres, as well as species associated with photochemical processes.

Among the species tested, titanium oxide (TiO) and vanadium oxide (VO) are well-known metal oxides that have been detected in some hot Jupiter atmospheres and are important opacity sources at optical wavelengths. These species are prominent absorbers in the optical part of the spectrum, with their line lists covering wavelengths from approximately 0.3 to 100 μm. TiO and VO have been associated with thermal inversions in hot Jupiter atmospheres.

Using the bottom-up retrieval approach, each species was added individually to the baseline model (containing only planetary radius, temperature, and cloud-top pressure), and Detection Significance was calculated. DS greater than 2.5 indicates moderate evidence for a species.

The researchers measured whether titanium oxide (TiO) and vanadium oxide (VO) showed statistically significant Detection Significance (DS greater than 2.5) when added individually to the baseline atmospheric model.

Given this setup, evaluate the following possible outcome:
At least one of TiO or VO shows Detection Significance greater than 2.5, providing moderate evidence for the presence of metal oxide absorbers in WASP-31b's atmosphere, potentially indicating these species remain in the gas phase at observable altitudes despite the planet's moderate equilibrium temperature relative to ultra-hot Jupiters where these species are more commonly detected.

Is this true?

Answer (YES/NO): NO